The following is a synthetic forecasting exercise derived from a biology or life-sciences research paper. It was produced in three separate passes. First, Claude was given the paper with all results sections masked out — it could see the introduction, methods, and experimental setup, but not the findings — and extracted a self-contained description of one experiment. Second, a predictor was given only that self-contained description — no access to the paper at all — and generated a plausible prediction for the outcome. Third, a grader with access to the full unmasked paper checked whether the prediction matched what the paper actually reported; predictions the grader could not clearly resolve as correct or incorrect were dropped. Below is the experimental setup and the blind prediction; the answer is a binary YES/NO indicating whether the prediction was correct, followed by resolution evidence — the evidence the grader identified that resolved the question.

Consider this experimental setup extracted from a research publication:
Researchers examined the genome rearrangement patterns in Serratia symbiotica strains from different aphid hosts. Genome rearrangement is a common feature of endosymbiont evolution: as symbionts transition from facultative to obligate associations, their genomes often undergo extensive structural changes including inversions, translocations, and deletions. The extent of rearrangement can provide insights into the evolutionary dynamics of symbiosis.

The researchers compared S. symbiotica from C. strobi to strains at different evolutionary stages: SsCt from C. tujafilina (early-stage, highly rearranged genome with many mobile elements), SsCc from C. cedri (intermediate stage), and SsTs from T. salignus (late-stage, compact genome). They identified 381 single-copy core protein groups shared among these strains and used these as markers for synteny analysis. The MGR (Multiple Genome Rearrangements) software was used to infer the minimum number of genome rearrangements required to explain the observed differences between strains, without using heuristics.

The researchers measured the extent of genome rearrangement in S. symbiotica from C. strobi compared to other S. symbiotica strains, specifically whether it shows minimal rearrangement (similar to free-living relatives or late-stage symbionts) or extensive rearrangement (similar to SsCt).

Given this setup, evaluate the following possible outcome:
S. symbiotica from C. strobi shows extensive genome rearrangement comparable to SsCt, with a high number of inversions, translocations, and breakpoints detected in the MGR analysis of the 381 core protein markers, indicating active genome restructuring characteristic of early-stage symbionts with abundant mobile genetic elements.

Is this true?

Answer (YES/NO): NO